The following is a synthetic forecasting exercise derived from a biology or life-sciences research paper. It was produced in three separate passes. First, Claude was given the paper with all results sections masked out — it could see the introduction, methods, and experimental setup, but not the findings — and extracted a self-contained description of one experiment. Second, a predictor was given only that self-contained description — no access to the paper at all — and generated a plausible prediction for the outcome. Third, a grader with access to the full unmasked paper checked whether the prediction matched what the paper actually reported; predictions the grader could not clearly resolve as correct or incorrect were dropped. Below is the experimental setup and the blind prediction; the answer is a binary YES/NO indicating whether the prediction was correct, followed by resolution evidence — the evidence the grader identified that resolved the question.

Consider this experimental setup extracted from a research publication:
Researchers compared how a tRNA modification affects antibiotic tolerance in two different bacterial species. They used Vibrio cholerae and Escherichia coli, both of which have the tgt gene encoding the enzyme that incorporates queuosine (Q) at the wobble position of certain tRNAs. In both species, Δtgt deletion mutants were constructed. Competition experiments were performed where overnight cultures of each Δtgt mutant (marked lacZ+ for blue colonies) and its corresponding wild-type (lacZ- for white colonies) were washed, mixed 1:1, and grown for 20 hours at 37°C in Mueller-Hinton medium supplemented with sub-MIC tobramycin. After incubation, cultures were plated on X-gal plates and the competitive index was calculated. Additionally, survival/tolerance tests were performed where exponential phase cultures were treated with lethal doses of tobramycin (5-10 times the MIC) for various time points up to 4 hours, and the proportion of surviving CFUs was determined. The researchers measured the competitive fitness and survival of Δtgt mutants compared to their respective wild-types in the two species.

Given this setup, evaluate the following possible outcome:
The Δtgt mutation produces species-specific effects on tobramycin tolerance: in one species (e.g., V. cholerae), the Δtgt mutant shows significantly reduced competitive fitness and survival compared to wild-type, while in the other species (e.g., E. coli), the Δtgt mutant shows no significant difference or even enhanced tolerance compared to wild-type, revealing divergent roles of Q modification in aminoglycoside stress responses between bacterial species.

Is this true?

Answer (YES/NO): NO